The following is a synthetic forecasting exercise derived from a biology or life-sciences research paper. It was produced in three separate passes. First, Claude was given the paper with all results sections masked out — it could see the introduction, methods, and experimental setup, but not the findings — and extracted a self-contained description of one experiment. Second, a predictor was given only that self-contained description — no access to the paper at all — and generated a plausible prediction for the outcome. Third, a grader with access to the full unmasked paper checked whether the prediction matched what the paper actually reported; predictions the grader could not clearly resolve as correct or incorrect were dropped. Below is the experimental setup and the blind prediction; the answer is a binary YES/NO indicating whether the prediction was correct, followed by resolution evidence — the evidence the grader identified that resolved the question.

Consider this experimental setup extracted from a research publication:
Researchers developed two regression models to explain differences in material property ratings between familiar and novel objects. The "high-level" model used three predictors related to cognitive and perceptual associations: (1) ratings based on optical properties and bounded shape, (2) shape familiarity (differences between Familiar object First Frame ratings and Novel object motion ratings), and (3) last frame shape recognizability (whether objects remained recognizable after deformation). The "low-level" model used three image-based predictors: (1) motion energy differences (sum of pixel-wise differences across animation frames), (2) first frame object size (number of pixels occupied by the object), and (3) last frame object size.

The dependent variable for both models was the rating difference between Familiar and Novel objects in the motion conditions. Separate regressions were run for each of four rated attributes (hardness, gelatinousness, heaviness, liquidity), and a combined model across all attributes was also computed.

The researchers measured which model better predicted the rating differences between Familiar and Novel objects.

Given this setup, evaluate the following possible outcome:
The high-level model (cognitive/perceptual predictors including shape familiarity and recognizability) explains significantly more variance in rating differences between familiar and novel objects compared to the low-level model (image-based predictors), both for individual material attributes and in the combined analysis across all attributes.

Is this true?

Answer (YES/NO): NO